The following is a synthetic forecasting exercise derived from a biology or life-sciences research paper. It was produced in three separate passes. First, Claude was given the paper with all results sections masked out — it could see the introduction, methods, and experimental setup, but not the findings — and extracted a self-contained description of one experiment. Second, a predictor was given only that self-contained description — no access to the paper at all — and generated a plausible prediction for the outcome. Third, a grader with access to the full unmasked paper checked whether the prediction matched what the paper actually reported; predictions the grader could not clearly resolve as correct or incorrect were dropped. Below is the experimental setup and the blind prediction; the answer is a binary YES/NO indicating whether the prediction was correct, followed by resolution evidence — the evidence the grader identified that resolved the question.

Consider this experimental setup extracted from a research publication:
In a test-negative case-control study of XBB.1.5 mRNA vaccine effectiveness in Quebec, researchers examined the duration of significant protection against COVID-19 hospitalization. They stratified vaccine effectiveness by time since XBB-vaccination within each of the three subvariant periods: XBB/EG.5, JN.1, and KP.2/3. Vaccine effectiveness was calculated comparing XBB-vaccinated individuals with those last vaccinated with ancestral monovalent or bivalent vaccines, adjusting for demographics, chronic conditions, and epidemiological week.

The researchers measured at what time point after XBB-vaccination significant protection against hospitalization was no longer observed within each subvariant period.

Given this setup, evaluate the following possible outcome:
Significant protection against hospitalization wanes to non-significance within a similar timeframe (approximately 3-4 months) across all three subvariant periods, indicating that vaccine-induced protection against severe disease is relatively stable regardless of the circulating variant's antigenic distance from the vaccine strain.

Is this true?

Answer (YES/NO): YES